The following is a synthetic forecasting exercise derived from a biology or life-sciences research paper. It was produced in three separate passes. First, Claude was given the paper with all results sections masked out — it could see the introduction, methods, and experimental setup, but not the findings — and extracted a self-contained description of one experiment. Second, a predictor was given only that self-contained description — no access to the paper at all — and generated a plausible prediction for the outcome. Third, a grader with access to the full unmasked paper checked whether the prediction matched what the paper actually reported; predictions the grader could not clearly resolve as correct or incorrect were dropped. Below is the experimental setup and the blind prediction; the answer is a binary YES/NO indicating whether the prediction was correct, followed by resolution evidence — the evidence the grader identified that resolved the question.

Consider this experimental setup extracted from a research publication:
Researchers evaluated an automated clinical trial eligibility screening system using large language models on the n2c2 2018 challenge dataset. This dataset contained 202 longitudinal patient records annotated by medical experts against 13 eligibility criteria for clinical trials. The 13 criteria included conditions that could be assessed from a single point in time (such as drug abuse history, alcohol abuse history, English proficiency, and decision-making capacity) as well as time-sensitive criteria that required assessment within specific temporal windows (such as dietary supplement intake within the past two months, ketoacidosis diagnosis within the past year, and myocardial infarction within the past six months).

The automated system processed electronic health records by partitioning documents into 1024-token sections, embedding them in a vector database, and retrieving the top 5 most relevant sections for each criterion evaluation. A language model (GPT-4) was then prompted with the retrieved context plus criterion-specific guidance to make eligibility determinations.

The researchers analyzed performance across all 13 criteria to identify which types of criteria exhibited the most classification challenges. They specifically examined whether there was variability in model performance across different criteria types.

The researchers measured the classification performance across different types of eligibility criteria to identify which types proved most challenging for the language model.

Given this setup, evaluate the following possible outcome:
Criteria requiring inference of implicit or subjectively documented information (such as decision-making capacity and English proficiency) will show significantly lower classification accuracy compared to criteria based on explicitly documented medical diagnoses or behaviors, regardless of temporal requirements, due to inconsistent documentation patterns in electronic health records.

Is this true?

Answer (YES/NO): NO